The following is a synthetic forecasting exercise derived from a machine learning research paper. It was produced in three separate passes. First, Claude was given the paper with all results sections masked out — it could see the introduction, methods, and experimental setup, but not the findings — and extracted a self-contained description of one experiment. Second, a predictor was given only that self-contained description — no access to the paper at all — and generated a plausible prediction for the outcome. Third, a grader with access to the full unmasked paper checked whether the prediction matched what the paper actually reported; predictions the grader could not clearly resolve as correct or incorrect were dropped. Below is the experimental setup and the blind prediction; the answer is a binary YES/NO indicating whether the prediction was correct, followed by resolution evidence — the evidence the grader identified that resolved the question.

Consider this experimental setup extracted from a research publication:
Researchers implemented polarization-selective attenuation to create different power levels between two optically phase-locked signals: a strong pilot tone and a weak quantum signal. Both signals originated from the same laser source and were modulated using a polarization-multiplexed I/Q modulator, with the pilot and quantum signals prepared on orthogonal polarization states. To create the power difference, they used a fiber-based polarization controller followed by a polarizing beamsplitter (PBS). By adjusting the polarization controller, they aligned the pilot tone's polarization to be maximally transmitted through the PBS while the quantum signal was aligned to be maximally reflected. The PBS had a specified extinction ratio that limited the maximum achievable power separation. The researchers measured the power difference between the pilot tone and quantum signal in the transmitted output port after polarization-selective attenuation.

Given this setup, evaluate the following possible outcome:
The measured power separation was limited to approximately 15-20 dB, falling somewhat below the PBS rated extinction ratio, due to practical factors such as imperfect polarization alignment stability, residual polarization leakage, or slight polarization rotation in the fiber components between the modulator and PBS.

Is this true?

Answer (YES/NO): NO